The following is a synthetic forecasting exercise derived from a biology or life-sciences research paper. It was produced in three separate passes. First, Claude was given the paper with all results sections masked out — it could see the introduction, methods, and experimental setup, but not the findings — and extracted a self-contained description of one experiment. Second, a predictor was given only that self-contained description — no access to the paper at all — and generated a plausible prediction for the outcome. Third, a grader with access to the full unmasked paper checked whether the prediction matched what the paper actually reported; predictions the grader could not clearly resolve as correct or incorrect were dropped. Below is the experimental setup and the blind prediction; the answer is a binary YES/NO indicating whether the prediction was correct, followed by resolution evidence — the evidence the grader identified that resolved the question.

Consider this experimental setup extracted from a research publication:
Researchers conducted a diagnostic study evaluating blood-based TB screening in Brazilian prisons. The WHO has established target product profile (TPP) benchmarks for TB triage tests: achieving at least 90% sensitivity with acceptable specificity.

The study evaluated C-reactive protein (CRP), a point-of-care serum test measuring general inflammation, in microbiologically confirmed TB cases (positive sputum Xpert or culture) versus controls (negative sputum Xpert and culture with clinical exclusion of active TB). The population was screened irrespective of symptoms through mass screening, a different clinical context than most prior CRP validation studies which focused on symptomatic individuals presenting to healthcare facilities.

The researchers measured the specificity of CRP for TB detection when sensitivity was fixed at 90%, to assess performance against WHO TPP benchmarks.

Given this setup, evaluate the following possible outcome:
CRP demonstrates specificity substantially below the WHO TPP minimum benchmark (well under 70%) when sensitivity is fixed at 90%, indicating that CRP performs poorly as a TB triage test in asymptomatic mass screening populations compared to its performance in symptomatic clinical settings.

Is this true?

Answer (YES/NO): YES